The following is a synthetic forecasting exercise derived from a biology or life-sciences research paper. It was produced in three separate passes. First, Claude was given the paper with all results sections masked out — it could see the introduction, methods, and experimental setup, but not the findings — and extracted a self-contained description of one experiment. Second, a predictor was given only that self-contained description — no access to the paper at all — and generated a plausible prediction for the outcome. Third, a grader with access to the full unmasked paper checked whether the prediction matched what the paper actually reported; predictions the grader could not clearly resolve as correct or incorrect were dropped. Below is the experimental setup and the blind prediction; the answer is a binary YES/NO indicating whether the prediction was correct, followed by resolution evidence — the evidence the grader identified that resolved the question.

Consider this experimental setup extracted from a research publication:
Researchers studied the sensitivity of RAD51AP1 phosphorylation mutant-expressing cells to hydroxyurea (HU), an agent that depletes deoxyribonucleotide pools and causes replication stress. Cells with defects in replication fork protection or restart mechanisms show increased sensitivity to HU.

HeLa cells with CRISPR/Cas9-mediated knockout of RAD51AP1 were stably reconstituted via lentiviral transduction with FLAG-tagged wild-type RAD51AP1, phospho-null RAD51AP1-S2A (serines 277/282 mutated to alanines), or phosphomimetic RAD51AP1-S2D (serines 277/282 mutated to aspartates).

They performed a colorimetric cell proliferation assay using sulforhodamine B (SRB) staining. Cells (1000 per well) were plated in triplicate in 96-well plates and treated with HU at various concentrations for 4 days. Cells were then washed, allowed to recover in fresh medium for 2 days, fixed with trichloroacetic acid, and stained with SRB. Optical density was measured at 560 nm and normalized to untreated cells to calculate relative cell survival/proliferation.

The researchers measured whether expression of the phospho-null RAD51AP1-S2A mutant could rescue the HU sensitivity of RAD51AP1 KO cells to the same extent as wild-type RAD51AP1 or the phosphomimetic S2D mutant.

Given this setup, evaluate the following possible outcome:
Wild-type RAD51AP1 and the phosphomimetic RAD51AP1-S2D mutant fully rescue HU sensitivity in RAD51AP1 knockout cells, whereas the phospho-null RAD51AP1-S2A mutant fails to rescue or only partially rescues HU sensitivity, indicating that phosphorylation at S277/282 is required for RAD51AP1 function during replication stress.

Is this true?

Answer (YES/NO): YES